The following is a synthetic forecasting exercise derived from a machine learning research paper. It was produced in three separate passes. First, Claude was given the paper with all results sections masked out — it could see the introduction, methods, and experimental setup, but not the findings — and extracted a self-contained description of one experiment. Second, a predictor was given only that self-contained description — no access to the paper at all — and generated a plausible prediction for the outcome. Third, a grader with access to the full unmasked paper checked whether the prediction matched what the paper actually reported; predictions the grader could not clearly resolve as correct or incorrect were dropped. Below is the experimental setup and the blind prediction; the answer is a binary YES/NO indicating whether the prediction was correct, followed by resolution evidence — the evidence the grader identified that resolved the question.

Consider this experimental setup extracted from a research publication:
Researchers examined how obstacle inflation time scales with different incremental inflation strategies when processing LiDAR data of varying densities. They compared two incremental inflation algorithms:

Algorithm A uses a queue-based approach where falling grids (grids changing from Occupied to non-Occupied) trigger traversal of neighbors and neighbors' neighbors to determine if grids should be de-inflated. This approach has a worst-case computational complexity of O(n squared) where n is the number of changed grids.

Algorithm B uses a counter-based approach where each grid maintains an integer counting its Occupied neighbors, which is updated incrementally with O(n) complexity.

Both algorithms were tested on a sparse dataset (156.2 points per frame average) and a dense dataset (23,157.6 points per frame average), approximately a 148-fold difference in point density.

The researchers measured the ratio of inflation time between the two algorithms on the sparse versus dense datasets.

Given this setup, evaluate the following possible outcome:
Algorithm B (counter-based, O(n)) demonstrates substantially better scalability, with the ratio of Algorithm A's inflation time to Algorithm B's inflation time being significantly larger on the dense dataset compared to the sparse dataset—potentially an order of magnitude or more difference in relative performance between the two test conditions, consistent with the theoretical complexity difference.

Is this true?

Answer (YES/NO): YES